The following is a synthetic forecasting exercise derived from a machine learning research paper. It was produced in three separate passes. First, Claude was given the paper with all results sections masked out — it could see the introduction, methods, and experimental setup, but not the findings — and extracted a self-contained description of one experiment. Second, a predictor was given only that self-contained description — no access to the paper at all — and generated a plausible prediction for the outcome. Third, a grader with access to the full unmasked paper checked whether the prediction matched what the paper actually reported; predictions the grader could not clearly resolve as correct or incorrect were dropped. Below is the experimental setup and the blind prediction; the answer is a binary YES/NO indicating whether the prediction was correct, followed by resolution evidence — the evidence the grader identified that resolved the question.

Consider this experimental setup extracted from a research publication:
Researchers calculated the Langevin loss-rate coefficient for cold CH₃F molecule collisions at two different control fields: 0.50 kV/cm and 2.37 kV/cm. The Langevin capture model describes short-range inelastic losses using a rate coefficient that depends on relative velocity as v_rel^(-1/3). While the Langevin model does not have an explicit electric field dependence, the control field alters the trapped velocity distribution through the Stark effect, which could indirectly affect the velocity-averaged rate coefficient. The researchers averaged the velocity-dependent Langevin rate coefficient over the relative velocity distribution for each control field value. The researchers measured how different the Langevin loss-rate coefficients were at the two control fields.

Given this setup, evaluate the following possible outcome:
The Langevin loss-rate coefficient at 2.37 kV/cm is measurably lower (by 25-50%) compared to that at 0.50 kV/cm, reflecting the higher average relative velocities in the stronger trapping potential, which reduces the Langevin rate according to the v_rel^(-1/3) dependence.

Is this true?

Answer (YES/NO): NO